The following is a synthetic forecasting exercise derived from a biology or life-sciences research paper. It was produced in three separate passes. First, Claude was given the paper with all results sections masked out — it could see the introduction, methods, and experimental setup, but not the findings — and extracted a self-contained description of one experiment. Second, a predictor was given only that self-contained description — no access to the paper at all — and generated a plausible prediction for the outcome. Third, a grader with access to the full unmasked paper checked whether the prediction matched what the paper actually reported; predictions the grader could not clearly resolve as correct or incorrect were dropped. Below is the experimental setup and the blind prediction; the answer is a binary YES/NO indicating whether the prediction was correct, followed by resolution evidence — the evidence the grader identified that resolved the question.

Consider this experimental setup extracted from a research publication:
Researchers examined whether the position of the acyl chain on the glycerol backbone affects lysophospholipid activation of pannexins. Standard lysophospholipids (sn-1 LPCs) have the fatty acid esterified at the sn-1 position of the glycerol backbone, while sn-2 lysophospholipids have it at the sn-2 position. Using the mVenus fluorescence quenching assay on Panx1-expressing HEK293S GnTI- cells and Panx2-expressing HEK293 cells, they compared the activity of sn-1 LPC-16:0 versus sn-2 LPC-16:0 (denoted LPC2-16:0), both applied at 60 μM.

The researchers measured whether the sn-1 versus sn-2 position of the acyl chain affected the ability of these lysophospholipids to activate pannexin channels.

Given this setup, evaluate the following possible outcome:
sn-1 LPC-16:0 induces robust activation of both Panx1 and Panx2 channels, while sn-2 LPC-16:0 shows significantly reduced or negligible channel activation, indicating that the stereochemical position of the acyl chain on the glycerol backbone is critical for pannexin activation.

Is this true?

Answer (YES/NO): NO